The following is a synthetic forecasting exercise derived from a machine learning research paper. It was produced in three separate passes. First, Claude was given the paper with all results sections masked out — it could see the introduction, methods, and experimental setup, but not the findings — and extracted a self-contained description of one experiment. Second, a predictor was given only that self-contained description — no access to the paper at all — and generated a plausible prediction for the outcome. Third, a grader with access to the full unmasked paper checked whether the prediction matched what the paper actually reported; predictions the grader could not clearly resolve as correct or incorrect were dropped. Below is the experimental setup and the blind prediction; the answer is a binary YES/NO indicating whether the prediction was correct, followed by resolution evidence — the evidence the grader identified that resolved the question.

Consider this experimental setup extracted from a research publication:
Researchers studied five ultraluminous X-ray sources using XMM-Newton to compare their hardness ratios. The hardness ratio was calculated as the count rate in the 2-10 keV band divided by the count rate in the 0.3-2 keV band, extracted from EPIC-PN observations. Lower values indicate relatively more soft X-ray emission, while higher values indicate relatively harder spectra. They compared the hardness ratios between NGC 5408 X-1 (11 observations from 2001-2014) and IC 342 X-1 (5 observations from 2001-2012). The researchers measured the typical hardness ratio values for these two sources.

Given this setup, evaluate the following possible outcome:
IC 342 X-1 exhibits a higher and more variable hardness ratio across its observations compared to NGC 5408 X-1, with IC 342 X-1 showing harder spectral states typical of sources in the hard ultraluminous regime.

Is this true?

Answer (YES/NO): NO